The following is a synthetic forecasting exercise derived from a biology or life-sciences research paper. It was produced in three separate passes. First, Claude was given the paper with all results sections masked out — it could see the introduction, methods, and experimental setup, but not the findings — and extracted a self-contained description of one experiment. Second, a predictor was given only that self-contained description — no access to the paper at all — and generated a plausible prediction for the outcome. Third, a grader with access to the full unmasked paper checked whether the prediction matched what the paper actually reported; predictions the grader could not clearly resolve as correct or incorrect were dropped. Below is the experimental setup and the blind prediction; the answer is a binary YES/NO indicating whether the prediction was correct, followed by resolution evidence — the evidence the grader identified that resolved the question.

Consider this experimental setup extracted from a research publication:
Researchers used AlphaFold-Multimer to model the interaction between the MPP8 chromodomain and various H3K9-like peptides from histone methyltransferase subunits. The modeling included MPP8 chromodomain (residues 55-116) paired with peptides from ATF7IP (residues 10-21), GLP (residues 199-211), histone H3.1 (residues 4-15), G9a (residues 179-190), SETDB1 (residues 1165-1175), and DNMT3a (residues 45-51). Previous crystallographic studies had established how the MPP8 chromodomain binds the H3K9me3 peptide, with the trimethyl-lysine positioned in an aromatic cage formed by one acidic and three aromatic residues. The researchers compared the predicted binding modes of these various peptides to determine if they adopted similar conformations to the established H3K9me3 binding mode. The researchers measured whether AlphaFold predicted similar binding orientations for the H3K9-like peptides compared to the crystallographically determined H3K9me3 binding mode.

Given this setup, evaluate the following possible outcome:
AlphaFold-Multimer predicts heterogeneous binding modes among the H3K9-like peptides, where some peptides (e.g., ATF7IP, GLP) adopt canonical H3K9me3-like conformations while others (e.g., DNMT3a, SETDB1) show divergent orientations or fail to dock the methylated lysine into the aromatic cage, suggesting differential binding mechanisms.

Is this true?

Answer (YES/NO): NO